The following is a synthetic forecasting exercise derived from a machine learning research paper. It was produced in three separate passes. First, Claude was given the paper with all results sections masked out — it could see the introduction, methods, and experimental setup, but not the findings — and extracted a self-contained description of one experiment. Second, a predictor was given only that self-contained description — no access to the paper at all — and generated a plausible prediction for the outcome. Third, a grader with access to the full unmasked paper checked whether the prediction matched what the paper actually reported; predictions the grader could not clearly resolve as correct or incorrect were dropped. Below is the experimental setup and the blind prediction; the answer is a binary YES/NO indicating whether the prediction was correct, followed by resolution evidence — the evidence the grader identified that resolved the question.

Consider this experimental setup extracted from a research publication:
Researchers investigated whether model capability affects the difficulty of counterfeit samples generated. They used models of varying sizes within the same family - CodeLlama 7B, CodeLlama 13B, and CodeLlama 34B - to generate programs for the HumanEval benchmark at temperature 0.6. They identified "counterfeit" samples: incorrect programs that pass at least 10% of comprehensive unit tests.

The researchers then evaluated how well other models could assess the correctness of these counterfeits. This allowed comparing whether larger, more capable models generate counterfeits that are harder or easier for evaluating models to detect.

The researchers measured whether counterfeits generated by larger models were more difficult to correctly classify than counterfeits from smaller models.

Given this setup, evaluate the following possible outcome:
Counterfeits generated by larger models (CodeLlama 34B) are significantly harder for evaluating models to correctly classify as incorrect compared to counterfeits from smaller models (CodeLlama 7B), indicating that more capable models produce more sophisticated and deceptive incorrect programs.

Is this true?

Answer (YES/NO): NO